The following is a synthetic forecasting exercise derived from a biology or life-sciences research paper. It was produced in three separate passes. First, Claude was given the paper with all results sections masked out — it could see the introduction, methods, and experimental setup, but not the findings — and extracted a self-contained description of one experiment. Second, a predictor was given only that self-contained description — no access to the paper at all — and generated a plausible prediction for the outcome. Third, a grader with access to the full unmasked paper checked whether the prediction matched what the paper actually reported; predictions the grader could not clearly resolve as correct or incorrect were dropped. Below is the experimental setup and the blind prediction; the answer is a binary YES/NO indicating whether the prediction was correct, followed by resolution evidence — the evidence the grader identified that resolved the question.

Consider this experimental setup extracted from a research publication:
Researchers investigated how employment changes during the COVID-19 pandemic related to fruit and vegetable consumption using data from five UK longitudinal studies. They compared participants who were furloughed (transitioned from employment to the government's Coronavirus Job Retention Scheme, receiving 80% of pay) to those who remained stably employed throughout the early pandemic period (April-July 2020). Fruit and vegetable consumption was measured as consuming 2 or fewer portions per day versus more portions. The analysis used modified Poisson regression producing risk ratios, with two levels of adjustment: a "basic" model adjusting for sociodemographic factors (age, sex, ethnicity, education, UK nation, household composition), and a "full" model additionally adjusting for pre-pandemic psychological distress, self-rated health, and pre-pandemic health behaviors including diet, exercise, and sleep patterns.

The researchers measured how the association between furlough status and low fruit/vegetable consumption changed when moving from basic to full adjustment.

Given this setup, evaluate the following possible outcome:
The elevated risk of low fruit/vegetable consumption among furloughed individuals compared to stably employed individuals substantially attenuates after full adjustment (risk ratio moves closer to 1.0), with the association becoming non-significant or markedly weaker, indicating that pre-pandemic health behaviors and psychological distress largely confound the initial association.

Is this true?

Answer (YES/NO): YES